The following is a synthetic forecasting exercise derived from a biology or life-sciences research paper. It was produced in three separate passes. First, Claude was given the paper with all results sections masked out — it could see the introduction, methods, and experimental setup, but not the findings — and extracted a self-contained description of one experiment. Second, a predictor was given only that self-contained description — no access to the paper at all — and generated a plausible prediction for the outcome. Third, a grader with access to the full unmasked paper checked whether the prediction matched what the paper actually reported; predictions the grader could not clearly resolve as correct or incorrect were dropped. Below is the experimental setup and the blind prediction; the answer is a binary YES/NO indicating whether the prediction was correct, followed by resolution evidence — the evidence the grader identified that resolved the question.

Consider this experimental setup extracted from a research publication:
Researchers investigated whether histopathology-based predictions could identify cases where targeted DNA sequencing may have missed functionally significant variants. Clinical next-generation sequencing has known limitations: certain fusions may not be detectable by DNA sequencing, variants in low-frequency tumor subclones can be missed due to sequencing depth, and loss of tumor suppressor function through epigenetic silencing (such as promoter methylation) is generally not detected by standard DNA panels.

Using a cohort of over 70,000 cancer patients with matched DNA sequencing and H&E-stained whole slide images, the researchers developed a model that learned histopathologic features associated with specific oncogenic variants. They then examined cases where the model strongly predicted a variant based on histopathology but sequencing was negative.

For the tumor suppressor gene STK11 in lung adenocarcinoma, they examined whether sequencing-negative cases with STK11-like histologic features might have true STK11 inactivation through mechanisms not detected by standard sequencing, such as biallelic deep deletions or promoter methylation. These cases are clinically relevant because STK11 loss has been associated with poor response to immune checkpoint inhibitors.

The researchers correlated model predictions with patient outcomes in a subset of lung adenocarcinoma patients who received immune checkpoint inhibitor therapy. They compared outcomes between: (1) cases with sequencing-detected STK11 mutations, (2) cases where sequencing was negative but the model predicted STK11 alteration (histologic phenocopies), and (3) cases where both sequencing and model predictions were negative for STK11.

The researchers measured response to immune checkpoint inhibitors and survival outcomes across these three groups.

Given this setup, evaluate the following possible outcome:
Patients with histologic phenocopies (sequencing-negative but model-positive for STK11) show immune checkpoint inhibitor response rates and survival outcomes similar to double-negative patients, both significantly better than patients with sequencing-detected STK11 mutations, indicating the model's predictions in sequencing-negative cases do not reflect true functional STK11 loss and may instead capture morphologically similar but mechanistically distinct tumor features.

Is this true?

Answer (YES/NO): NO